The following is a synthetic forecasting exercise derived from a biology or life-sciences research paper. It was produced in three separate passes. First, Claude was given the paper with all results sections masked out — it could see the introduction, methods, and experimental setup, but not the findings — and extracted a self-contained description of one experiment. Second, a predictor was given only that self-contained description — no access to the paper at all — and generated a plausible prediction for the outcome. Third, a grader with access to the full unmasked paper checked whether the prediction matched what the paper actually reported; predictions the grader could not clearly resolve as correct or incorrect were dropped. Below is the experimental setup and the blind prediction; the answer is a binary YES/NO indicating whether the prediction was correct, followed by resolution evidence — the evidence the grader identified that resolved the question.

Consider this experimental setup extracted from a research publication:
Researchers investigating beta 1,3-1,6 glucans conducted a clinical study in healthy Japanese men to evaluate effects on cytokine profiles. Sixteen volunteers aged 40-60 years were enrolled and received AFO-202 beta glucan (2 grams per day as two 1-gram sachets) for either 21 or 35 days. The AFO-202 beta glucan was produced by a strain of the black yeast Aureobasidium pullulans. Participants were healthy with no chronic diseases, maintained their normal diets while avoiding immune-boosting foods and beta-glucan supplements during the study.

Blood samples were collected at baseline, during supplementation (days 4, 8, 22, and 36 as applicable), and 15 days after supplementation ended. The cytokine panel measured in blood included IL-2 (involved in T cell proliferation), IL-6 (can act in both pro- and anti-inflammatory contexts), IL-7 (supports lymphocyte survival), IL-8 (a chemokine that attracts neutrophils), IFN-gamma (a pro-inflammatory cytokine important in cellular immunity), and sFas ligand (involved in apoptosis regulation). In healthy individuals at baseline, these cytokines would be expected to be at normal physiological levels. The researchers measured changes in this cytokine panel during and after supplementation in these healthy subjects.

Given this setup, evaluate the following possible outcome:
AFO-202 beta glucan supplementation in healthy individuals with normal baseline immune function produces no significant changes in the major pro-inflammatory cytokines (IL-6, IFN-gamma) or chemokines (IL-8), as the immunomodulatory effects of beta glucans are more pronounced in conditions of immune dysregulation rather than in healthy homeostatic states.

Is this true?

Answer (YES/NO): NO